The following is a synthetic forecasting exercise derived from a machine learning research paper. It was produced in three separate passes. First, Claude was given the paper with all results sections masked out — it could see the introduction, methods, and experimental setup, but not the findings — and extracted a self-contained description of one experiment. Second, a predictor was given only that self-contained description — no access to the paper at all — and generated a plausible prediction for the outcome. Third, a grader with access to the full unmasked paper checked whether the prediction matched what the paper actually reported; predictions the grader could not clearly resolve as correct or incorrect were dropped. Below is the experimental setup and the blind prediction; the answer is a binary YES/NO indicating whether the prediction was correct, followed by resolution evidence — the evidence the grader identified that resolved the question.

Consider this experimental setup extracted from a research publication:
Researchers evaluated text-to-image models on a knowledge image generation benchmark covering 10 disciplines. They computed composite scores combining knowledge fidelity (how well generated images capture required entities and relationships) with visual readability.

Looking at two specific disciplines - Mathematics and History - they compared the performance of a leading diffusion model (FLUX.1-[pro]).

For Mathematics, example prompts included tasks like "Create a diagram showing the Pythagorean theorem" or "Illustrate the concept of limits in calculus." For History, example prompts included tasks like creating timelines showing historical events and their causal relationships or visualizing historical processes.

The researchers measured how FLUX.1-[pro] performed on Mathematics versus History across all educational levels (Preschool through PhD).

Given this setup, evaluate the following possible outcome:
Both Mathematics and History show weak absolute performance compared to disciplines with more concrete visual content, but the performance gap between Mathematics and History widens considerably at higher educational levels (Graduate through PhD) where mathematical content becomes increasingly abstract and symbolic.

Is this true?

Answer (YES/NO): NO